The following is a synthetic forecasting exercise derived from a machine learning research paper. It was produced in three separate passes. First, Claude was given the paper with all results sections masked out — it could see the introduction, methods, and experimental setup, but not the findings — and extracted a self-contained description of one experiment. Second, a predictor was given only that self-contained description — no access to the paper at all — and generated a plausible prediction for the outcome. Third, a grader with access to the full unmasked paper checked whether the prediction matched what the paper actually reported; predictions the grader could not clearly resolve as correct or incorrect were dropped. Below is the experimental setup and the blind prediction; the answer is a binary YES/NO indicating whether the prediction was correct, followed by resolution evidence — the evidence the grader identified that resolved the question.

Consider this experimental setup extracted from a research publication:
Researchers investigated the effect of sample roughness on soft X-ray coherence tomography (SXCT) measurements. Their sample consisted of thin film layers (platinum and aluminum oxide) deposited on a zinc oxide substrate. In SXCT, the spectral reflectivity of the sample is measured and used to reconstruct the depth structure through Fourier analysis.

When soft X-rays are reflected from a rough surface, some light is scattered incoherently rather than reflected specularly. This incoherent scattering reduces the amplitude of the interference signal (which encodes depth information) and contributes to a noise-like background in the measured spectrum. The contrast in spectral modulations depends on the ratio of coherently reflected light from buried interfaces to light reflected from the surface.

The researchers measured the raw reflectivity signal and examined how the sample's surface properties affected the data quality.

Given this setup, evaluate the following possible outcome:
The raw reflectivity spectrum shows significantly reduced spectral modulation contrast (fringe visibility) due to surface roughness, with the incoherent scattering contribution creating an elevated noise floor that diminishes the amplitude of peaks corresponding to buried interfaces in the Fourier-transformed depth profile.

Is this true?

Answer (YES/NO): YES